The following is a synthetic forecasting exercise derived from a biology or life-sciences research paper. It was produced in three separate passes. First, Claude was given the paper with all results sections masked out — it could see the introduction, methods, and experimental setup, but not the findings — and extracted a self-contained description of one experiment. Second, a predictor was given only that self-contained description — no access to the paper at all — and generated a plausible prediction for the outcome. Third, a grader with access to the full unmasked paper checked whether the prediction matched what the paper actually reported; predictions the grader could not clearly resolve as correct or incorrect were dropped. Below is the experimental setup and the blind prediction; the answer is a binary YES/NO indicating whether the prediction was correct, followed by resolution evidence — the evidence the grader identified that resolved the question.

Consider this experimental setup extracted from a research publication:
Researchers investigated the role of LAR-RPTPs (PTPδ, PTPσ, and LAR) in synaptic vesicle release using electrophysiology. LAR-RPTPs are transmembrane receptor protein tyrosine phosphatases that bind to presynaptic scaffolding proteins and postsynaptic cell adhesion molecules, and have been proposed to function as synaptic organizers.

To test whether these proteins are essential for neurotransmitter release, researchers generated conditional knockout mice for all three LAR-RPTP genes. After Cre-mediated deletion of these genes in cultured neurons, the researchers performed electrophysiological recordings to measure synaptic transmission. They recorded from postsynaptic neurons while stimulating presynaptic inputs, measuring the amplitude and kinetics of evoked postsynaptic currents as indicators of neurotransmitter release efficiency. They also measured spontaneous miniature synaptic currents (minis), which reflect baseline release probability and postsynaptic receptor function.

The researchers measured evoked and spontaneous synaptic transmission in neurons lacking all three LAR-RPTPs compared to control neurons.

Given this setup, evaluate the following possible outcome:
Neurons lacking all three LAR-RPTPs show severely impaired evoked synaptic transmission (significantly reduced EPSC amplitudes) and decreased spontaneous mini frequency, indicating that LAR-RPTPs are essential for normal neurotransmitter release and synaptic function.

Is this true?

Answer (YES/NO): NO